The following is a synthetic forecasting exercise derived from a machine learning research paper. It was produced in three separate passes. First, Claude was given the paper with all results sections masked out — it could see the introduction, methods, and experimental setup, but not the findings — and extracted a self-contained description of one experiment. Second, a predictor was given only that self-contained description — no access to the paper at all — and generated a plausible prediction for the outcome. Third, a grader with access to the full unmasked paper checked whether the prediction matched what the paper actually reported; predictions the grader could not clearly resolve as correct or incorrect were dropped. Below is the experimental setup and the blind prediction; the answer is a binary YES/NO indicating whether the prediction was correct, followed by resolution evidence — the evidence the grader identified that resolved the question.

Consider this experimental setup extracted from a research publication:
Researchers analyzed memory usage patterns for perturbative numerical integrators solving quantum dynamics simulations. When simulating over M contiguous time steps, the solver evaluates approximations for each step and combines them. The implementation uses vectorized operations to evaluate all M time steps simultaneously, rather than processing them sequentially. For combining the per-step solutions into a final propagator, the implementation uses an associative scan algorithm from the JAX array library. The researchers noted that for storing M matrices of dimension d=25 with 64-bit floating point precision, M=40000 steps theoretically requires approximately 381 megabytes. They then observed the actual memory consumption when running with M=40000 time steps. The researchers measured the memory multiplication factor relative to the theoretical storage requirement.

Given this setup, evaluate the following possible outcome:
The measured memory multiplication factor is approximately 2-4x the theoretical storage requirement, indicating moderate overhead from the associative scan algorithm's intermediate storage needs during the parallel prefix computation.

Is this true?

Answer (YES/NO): NO